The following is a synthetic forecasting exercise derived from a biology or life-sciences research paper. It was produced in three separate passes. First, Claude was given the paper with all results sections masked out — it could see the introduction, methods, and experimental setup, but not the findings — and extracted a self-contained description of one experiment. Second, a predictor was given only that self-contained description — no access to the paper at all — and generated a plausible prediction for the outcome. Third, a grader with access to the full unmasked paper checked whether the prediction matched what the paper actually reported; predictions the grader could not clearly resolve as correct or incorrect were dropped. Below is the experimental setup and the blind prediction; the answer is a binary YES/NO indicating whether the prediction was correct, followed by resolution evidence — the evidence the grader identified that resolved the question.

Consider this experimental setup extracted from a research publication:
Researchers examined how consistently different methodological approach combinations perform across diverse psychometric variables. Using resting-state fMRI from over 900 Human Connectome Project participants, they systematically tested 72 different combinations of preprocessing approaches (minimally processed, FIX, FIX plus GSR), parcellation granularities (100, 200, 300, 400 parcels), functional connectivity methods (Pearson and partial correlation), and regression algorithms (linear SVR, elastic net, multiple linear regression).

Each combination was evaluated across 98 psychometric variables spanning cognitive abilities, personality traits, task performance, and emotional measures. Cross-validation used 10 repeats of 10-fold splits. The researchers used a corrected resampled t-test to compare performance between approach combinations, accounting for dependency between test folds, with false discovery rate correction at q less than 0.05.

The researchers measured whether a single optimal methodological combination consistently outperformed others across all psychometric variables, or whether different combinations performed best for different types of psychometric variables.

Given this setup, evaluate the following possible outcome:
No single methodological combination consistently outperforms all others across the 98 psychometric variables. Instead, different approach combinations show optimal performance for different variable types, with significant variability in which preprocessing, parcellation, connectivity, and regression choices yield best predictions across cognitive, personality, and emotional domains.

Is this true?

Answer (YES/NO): NO